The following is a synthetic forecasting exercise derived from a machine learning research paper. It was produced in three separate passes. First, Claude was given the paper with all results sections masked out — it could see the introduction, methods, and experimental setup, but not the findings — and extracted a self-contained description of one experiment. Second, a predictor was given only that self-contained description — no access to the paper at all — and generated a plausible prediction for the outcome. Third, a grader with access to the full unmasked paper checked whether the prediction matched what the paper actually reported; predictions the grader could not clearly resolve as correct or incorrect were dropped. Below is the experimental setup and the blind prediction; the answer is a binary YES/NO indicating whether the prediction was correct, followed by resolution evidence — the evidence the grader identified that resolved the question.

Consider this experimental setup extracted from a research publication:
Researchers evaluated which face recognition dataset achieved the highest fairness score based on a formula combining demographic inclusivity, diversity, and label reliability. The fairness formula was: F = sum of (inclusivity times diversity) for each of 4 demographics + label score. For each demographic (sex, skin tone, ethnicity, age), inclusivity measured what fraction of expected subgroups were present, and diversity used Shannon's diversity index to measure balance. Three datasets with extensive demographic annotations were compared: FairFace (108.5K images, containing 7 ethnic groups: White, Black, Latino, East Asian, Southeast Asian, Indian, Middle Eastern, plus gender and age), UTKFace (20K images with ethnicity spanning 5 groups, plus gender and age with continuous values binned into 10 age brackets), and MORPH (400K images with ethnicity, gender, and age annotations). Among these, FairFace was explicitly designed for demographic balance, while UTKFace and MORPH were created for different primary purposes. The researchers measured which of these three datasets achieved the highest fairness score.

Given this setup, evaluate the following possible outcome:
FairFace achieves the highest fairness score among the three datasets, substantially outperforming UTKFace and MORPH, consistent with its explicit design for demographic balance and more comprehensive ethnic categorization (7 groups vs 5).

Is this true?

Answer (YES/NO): NO